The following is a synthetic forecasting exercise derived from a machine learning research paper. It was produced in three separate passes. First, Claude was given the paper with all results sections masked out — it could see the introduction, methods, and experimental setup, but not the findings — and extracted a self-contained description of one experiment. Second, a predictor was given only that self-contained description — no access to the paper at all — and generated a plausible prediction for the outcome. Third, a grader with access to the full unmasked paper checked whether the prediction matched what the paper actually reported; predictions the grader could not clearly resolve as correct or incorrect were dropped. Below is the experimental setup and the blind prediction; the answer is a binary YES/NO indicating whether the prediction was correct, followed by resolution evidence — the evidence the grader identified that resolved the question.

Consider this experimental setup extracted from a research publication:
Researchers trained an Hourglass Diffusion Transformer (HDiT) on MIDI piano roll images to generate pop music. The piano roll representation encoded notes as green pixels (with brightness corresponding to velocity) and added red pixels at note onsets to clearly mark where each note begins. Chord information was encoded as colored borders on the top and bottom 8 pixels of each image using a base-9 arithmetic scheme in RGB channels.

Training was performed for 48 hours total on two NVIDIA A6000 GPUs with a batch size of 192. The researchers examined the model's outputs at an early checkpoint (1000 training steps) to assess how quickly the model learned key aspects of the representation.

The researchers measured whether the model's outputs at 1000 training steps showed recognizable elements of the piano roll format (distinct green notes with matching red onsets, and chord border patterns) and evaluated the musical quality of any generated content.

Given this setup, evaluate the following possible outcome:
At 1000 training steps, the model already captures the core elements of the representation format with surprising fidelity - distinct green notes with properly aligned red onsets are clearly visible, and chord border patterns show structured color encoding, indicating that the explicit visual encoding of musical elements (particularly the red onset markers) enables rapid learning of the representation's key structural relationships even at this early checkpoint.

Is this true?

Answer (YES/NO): NO